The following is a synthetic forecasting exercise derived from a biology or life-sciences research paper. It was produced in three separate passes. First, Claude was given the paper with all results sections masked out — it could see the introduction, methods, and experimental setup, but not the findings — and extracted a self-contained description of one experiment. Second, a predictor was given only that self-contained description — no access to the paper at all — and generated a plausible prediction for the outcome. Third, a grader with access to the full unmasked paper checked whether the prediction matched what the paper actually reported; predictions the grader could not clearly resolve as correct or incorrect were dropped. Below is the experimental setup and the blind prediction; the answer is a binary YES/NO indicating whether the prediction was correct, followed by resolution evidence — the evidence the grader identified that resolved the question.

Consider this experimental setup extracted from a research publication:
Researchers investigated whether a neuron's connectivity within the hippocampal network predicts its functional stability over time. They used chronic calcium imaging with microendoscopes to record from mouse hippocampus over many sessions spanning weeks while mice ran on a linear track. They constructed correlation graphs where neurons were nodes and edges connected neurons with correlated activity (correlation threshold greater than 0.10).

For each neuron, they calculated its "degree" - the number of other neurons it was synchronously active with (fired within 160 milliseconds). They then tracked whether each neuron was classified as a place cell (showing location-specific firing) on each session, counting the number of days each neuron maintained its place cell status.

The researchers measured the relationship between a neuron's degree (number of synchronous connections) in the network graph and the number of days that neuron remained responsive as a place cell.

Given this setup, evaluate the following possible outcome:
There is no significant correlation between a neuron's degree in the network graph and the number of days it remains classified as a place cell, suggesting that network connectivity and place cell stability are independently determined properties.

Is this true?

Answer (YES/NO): NO